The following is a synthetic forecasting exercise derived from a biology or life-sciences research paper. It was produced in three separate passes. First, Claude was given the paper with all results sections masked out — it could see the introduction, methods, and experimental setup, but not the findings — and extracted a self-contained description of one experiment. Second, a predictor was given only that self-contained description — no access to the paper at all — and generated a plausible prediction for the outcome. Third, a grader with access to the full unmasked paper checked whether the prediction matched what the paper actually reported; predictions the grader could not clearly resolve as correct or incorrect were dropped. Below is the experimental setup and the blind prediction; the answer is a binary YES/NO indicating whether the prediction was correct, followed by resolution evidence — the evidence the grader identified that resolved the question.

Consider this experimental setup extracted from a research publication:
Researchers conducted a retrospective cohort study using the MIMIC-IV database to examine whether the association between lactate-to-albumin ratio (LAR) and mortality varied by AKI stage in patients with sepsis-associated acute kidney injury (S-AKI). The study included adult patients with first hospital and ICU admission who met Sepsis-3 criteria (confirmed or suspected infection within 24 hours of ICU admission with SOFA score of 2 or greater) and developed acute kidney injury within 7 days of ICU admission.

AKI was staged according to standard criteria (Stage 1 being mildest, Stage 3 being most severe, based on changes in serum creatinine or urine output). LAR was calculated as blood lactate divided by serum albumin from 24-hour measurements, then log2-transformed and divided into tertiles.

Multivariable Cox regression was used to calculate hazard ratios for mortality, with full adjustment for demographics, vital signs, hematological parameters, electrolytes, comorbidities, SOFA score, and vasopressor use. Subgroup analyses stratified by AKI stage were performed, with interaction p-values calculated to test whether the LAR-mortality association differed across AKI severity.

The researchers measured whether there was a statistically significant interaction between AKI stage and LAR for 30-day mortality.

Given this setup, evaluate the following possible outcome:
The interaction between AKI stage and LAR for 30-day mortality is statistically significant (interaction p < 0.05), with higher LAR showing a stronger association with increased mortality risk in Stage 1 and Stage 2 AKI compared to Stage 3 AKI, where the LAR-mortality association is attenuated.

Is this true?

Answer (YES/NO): NO